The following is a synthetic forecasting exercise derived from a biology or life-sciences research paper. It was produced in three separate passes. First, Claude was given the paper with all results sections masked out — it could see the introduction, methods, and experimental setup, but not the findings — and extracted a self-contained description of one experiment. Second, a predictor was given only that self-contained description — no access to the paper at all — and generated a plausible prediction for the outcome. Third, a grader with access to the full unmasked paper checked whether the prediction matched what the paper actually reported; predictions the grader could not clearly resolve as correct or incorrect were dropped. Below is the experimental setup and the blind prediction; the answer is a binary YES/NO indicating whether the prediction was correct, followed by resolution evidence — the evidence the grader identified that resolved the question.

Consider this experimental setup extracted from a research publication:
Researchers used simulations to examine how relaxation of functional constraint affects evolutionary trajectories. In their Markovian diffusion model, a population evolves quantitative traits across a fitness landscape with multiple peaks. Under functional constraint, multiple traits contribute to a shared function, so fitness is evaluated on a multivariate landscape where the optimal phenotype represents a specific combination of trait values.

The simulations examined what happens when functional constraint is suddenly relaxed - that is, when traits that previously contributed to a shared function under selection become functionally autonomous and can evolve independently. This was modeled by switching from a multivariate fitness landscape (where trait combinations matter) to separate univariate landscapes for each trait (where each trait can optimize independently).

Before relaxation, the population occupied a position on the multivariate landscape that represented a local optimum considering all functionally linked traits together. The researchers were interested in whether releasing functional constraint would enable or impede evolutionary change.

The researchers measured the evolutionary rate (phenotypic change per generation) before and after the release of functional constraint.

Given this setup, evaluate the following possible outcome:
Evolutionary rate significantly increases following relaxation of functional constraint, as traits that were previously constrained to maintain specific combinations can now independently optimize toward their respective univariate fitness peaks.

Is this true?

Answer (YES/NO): YES